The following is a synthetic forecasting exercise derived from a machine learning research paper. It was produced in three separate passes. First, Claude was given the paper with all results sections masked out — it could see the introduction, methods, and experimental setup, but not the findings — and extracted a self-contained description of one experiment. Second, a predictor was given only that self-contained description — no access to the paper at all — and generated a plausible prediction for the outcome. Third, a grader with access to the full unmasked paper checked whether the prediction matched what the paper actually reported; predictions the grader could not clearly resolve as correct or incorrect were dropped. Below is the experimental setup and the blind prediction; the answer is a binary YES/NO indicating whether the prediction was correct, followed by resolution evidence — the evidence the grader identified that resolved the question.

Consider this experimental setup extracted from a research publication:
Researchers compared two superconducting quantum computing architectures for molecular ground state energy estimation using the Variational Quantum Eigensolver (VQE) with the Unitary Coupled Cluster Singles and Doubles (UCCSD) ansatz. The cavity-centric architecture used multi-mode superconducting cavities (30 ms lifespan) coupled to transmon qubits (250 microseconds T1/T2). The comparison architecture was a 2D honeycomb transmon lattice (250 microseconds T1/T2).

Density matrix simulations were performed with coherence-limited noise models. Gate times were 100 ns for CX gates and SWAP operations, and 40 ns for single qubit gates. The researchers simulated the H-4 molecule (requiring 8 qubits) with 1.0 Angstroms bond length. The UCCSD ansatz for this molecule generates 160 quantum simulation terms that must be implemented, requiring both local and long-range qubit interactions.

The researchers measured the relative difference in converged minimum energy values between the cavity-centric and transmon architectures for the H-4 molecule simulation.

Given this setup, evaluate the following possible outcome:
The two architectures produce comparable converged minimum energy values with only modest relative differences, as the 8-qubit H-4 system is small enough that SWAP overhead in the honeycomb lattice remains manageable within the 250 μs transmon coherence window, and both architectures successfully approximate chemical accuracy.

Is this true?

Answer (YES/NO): NO